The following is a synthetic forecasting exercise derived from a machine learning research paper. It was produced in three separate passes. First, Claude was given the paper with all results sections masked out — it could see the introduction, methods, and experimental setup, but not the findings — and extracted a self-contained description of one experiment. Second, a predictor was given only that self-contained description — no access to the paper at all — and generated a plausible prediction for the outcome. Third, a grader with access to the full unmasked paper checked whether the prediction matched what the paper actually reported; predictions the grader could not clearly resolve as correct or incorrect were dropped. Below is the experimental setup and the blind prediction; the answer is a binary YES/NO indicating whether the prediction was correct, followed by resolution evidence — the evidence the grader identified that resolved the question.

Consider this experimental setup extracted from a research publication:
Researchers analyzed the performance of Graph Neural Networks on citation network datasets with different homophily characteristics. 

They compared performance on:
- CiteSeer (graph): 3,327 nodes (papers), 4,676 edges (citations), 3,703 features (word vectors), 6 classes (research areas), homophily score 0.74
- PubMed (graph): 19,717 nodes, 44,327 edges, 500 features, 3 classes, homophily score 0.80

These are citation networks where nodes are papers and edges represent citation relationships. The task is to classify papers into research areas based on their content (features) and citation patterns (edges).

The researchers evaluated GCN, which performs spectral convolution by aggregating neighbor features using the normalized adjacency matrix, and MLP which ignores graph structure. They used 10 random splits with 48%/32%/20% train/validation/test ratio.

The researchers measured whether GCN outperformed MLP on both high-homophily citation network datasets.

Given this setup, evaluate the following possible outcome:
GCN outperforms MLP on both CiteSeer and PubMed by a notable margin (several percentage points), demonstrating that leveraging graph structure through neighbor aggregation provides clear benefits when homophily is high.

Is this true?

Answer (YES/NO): NO